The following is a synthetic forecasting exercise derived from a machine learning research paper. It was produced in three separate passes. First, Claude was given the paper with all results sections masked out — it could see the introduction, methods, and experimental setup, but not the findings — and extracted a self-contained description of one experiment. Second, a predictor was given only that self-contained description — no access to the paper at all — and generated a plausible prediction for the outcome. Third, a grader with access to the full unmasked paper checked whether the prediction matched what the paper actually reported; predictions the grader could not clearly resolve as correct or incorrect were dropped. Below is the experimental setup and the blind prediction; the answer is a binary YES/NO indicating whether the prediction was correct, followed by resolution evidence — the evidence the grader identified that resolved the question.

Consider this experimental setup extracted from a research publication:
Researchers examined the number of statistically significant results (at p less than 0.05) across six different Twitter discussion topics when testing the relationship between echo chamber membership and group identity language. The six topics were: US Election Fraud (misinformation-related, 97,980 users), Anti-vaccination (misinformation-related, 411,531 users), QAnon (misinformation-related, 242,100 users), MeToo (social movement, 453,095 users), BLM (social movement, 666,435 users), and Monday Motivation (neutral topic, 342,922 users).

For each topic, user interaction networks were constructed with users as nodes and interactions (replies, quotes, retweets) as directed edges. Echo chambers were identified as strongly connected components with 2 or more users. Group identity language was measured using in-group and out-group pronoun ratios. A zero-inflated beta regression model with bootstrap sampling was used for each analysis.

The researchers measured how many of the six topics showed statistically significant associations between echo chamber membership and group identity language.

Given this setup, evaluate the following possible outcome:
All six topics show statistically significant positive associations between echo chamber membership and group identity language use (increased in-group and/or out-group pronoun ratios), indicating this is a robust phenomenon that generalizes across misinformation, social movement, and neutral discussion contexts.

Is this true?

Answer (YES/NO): NO